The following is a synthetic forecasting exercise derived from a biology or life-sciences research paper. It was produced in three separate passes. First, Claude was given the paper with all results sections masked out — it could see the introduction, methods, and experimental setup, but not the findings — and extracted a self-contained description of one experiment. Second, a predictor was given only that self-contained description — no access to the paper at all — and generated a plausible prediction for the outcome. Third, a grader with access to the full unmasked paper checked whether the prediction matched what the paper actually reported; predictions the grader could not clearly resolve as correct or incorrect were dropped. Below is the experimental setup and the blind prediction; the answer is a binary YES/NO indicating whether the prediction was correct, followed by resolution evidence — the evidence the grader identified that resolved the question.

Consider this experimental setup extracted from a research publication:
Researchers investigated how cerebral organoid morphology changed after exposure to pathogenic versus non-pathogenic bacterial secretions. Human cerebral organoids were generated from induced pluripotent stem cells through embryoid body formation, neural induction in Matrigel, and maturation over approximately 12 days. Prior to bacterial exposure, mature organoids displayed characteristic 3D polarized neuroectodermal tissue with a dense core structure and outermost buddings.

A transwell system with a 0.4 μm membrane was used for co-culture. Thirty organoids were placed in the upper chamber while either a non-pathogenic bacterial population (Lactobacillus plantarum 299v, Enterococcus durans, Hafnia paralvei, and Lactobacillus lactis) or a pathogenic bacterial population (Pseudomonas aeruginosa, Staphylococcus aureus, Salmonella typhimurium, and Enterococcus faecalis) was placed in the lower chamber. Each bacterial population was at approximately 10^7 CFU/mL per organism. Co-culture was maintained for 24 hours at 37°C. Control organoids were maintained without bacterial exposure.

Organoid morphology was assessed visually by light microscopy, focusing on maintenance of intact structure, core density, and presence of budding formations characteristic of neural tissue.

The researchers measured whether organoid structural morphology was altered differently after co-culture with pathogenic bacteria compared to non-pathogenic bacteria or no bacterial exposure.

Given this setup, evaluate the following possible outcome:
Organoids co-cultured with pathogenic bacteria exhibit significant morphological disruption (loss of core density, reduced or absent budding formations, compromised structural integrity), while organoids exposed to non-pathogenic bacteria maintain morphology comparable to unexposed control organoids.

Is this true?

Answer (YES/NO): YES